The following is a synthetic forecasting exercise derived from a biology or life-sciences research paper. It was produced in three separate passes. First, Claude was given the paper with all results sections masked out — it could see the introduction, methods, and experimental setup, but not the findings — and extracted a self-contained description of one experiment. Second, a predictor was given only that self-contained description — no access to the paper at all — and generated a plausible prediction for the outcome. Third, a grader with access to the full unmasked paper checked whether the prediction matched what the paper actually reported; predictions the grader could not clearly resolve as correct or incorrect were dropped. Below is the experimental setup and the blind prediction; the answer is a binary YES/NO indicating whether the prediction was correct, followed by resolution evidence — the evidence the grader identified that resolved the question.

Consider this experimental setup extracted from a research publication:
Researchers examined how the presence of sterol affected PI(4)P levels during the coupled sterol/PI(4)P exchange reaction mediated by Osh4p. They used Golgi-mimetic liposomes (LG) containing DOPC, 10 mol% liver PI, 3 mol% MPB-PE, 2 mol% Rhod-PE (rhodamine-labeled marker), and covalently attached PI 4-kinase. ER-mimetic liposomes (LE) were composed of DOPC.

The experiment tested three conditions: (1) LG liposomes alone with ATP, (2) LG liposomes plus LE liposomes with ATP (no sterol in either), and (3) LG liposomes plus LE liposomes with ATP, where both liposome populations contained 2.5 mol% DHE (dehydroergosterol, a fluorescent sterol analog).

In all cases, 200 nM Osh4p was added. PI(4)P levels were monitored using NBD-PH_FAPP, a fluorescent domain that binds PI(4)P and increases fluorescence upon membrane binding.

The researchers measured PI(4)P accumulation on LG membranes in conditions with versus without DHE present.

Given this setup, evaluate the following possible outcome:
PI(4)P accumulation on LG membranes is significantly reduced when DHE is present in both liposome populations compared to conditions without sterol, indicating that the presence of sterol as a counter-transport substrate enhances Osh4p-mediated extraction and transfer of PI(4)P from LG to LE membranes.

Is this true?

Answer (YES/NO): YES